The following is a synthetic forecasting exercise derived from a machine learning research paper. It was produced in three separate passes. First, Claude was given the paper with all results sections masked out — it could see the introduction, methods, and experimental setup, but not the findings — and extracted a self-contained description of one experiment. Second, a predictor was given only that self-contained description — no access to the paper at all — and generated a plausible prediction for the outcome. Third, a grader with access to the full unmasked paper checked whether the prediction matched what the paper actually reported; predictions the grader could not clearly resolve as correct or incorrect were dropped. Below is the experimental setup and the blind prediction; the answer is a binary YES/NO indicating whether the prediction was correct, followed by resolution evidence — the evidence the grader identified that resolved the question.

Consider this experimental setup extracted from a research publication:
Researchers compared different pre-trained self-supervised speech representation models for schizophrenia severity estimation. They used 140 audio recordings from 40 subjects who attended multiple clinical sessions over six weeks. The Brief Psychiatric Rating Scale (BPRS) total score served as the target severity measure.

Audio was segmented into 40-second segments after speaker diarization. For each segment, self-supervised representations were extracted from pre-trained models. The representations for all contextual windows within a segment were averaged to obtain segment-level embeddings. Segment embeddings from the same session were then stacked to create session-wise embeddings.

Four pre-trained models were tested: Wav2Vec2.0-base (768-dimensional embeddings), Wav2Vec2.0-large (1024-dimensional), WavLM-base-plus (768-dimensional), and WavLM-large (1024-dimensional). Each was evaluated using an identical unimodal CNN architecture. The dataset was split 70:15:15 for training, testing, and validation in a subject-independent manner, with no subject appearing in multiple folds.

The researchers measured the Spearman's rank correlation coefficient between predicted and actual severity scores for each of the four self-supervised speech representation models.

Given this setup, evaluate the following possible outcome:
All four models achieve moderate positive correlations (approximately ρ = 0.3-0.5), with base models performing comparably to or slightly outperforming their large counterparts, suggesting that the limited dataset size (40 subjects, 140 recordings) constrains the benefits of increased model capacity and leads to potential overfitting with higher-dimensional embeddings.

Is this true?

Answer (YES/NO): NO